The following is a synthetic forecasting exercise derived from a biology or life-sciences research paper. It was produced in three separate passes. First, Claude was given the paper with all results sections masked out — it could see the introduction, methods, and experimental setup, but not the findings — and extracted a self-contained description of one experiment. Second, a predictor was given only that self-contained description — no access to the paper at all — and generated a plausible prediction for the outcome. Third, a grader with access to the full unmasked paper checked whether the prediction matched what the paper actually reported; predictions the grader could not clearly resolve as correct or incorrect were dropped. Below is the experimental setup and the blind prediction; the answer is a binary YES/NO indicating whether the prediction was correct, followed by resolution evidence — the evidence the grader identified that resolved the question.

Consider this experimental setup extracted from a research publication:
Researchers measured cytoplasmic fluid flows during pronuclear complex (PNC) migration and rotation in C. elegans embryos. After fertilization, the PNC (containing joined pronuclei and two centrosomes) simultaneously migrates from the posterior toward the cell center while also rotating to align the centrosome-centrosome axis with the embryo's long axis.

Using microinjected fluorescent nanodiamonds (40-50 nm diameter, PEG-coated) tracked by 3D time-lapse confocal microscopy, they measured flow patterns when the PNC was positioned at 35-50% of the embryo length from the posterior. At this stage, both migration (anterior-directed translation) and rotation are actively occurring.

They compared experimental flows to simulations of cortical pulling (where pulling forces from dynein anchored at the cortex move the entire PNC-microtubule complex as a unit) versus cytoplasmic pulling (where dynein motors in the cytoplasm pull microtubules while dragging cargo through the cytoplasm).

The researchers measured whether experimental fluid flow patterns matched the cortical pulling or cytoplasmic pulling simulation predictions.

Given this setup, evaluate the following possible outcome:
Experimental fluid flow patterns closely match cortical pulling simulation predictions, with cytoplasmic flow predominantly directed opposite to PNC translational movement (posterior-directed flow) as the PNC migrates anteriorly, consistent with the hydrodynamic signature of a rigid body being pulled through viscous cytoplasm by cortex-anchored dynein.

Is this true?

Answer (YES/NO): NO